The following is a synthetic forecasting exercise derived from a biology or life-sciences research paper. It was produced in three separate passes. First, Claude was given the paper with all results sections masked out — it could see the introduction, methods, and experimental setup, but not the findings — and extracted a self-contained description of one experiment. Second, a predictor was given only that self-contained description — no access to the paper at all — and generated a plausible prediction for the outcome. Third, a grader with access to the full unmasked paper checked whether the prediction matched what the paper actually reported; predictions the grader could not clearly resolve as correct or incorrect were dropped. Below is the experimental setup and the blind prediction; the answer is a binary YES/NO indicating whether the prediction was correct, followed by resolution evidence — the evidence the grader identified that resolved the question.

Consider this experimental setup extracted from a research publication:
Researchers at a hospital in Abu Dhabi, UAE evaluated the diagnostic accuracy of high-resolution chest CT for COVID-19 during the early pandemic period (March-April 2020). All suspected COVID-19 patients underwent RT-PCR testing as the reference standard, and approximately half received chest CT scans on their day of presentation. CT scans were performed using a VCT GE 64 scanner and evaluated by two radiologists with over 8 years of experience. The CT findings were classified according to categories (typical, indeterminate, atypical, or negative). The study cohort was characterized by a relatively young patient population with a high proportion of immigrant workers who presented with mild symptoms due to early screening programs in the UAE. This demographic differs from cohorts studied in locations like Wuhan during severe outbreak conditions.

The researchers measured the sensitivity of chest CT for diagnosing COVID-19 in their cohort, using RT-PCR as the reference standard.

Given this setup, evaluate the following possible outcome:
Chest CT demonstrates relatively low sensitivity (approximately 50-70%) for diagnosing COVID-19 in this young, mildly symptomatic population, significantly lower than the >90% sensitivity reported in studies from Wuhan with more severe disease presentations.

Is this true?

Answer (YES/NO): YES